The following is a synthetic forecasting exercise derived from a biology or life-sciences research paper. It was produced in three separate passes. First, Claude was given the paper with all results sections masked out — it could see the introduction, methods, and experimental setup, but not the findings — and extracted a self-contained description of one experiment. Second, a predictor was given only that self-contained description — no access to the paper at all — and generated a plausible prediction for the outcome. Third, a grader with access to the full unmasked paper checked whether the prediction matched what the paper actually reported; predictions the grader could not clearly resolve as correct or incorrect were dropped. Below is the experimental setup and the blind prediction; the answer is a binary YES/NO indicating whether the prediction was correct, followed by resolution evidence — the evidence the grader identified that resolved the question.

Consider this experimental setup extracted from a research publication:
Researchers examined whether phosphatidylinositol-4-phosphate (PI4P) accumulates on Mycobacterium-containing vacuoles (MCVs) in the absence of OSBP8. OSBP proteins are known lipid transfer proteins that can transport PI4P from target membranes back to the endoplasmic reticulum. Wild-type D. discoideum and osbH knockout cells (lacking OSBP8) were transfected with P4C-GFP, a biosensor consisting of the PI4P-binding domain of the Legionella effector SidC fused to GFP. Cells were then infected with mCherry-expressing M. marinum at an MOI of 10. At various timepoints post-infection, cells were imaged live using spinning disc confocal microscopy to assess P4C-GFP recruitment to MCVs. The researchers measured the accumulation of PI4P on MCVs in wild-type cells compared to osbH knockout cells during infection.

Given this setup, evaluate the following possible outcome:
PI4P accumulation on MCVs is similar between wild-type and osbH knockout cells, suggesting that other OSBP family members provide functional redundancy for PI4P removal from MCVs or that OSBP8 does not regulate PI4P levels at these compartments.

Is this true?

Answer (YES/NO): NO